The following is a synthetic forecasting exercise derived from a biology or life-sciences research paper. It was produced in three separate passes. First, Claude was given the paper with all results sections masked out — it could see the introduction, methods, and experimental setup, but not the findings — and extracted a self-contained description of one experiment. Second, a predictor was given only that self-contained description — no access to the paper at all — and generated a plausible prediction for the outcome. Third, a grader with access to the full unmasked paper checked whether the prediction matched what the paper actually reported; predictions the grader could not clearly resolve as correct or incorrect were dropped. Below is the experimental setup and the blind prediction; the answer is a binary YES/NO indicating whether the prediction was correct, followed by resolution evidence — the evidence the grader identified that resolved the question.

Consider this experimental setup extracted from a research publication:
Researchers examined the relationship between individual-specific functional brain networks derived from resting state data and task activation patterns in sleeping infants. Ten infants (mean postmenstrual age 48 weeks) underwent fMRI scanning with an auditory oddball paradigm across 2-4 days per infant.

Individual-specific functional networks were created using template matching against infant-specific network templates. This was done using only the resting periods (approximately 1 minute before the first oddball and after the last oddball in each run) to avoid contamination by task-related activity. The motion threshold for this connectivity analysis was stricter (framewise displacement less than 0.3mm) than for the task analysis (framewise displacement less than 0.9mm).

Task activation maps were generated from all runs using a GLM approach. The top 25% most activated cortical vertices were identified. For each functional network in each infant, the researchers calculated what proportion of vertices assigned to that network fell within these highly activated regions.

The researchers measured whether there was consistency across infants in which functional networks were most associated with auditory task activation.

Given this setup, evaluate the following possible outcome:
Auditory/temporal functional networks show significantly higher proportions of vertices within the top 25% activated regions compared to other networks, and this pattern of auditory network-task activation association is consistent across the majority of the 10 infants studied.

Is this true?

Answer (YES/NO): YES